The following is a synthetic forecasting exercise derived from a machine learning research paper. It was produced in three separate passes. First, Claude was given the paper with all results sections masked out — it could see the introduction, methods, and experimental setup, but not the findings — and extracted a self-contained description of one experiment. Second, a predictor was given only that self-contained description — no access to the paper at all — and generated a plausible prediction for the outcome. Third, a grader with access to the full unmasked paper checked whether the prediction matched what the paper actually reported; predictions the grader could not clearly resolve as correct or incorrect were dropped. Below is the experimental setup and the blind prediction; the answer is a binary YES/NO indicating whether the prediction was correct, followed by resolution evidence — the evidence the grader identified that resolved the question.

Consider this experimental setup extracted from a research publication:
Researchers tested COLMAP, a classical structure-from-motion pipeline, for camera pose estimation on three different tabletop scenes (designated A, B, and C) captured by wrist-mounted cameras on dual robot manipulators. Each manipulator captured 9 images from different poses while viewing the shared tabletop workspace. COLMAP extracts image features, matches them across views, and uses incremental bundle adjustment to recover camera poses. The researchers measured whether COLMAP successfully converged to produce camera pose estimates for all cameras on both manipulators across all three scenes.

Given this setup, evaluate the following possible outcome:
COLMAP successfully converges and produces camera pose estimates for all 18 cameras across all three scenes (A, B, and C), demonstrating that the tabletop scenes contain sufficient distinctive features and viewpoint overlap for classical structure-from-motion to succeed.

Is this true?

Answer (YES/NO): NO